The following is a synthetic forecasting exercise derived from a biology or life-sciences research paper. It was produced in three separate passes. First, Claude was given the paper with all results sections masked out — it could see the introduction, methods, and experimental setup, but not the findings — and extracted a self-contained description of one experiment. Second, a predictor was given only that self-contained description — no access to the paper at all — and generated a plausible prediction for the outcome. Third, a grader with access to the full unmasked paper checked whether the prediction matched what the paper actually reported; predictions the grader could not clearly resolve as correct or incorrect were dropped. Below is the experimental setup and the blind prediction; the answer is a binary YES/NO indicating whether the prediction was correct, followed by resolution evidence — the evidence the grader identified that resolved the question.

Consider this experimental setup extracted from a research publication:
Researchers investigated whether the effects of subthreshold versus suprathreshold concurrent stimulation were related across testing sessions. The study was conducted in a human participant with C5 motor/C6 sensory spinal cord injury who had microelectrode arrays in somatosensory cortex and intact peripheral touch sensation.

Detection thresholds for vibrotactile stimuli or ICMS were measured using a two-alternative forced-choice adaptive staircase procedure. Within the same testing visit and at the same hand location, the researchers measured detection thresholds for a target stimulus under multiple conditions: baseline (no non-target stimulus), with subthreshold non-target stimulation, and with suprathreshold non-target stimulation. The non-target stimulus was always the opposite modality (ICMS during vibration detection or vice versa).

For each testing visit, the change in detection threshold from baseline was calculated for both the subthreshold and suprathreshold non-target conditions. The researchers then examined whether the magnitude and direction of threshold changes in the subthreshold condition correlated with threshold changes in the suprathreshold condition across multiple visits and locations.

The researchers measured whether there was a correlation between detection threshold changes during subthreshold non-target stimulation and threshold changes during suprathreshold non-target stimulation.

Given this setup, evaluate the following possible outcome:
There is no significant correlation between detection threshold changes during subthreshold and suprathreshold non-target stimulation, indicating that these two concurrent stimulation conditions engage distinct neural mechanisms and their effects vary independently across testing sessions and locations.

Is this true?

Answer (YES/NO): NO